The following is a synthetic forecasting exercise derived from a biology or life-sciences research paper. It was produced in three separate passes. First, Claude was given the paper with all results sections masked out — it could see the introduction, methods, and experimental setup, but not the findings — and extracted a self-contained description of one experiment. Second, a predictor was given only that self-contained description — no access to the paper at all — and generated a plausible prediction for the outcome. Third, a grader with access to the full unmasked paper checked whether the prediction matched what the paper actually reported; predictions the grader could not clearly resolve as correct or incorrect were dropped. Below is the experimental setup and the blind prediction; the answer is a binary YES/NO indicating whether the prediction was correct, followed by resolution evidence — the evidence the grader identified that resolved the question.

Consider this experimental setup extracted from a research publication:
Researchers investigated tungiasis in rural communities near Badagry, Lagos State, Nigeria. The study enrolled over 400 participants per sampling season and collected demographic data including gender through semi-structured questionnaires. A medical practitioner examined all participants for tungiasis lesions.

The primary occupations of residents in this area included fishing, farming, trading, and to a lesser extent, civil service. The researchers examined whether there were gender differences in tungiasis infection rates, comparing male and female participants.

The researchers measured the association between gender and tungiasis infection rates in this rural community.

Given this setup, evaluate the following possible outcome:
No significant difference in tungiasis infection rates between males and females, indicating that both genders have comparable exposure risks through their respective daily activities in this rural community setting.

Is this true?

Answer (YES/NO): YES